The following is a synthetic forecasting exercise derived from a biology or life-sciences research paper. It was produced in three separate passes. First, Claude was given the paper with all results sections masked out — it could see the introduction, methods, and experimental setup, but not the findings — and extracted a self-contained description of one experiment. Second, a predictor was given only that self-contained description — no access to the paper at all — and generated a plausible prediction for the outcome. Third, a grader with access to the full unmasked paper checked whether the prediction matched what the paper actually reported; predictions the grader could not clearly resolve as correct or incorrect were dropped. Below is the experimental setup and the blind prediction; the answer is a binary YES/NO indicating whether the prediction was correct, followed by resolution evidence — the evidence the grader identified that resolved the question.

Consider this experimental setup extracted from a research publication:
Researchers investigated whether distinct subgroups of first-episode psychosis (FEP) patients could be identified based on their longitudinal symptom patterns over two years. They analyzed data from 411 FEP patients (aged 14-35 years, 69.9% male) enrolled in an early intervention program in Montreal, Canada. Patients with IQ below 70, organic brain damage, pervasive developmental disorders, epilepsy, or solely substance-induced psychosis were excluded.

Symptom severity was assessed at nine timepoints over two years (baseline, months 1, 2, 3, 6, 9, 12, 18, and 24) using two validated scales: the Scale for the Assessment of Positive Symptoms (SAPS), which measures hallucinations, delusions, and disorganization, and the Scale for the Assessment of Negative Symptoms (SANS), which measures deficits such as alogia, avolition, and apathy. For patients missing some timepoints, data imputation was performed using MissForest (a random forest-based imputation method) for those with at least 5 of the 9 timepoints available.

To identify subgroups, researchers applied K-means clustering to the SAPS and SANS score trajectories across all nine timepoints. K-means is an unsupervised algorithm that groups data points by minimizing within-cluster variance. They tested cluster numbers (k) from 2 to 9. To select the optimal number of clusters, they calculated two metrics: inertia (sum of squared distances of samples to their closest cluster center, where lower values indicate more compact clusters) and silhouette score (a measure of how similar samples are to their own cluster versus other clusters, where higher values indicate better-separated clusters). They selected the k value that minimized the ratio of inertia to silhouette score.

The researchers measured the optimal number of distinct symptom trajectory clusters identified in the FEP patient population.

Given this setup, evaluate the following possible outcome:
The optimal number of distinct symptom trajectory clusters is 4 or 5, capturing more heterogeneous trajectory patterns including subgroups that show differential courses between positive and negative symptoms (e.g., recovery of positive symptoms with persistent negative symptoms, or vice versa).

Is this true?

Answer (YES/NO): NO